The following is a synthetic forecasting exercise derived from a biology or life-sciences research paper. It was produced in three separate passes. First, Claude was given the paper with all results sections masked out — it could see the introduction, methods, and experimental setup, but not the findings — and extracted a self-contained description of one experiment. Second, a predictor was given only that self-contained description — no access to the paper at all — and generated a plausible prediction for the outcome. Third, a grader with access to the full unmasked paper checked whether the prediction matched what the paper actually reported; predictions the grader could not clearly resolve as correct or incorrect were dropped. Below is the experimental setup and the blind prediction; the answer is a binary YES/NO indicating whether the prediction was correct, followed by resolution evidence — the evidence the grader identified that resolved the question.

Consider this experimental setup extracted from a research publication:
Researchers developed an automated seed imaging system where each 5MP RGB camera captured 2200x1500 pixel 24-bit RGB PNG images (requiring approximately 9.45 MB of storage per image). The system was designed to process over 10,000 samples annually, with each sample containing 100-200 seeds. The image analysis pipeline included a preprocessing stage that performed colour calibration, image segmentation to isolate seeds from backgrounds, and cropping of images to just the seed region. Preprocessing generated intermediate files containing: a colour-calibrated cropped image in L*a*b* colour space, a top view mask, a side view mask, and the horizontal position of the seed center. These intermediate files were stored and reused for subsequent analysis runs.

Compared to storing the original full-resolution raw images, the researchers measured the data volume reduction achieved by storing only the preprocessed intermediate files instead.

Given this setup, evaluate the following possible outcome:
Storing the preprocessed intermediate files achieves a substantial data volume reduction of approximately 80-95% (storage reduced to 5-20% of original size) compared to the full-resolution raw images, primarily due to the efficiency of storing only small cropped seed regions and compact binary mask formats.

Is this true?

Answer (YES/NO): YES